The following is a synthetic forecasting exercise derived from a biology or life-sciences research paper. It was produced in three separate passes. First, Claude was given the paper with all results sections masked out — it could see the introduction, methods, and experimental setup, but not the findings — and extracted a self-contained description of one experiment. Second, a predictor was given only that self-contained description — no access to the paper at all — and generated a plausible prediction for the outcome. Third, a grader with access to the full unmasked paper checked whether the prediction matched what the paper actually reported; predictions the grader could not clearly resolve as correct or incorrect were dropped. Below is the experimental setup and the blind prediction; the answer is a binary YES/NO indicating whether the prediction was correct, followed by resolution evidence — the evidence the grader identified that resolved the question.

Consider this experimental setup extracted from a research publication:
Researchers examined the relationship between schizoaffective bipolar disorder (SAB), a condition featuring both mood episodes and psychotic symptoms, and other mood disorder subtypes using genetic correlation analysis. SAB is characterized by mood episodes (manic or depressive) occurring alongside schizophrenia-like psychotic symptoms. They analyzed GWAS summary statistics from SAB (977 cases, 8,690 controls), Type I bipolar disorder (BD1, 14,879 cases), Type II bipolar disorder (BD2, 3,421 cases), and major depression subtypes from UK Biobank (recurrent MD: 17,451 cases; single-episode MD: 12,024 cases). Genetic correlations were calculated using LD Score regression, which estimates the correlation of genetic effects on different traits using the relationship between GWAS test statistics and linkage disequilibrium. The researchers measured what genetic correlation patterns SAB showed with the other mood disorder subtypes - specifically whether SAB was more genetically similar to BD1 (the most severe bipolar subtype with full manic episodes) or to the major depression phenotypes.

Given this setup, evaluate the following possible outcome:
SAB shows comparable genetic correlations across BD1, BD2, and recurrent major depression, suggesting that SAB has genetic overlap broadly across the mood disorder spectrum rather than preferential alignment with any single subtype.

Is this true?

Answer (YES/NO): NO